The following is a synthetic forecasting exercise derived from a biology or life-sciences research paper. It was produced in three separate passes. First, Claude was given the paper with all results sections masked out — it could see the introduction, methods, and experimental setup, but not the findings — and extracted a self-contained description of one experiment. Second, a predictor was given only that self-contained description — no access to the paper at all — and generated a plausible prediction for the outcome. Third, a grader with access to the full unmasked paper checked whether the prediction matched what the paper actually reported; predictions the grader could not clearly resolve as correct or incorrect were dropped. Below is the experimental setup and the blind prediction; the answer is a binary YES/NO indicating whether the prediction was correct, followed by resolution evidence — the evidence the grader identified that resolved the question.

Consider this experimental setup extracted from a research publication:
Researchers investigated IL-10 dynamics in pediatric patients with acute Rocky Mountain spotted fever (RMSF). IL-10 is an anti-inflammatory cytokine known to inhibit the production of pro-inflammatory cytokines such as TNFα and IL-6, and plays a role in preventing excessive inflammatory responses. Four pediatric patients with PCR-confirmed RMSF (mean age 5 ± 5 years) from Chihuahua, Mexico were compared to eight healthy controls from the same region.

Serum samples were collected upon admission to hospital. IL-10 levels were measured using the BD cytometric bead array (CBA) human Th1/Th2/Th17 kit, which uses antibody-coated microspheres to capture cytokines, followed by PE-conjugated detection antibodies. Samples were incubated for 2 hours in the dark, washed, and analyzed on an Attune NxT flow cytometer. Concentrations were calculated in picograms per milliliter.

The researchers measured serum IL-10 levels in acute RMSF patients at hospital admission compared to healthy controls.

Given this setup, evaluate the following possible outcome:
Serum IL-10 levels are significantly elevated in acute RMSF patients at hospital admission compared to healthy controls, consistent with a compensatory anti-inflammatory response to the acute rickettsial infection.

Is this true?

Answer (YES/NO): YES